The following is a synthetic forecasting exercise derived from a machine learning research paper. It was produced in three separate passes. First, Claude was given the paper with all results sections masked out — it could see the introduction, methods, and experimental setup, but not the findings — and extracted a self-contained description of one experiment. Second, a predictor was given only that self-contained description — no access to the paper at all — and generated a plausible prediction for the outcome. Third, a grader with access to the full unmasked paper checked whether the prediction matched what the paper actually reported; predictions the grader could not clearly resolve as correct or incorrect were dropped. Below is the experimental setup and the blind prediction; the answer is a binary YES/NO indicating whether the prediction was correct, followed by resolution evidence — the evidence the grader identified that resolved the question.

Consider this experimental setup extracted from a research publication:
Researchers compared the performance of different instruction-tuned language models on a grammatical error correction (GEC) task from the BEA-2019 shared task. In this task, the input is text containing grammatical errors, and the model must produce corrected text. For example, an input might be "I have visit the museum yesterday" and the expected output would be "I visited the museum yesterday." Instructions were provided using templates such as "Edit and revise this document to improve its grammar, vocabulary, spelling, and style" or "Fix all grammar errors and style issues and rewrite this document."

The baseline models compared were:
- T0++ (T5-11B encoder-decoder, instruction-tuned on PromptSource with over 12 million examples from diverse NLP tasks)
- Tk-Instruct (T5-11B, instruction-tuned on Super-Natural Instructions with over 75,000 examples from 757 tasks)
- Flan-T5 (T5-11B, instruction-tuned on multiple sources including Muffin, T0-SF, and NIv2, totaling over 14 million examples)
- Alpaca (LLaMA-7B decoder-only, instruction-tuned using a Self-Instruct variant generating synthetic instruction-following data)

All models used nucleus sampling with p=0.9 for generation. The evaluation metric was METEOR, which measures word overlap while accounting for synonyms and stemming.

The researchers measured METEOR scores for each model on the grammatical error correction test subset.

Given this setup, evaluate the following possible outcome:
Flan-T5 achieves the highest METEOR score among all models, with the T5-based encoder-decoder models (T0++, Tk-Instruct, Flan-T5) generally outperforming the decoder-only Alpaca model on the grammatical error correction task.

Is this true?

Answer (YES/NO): NO